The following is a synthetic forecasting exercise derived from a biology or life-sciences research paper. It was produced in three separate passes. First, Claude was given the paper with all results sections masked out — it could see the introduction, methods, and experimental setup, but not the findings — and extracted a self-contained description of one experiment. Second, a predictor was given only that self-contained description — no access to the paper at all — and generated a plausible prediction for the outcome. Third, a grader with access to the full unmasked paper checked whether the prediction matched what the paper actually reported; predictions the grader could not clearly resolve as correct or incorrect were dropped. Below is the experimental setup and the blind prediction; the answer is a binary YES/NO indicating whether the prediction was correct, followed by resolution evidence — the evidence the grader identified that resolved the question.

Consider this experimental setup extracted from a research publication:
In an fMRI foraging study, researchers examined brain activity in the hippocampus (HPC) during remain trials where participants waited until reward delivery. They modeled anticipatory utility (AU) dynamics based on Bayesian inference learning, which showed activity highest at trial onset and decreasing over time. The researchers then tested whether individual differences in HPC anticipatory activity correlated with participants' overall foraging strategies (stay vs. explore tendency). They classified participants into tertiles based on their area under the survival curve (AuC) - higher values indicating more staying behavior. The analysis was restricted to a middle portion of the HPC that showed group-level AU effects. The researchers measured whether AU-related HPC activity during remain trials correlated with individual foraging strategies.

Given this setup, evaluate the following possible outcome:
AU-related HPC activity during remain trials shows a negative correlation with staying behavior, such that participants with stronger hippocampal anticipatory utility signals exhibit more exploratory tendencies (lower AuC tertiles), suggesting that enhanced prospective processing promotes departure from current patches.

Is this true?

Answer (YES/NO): NO